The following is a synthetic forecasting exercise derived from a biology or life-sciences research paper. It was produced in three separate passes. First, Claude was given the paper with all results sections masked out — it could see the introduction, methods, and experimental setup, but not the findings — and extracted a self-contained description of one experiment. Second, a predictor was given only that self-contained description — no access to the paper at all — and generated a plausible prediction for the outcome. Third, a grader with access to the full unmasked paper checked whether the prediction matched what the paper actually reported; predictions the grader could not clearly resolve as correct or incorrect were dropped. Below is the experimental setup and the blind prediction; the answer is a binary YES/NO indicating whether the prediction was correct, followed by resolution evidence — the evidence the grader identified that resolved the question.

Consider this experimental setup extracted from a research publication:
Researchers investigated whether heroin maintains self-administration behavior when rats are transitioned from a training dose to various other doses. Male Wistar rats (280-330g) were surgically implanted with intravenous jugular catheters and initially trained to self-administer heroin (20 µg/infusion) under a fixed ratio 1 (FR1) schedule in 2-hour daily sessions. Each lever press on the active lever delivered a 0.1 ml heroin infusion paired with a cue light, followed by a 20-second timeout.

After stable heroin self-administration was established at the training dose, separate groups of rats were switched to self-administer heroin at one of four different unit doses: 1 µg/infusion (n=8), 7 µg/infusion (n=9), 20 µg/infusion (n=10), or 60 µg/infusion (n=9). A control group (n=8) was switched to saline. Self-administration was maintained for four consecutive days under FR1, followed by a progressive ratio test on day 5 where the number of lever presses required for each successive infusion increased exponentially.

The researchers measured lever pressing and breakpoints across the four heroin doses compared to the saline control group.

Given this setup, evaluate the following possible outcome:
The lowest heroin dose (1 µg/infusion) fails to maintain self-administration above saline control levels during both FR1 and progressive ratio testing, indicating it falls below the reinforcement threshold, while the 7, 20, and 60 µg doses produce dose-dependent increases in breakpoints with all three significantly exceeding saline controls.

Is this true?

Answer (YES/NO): NO